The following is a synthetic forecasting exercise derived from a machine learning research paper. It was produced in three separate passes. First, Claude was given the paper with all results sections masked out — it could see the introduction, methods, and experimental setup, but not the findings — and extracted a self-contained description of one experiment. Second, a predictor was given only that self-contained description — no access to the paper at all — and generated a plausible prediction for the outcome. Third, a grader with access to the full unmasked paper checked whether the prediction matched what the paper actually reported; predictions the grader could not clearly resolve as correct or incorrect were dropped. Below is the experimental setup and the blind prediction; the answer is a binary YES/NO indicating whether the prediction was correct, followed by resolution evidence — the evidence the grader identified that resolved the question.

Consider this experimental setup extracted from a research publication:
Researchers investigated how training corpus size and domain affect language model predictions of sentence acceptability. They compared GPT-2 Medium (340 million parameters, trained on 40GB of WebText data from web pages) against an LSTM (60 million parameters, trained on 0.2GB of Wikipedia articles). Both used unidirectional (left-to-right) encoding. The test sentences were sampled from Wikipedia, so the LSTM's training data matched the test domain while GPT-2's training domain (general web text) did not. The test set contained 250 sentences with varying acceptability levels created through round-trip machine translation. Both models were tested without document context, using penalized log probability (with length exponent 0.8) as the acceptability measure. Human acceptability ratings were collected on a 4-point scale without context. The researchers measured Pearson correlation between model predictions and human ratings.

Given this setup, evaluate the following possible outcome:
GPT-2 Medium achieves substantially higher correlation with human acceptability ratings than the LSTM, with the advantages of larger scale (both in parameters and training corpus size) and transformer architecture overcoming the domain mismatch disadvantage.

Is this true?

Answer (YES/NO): YES